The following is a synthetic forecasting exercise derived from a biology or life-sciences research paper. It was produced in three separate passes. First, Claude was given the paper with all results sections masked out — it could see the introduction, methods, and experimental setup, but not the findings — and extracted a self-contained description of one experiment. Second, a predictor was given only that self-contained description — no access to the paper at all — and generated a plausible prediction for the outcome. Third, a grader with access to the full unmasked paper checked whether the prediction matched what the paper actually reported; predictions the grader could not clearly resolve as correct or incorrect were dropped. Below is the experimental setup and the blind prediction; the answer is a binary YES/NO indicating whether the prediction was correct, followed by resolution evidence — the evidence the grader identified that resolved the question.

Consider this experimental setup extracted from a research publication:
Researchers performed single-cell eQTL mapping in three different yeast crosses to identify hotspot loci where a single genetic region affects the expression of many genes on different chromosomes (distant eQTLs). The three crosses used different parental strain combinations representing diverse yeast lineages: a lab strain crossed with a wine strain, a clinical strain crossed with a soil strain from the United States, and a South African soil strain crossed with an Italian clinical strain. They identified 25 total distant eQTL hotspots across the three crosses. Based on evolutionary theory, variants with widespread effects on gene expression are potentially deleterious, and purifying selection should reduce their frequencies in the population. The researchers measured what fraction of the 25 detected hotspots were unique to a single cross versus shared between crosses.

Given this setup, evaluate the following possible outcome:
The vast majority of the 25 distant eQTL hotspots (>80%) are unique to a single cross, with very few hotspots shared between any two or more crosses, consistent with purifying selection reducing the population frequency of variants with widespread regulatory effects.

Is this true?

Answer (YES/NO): NO